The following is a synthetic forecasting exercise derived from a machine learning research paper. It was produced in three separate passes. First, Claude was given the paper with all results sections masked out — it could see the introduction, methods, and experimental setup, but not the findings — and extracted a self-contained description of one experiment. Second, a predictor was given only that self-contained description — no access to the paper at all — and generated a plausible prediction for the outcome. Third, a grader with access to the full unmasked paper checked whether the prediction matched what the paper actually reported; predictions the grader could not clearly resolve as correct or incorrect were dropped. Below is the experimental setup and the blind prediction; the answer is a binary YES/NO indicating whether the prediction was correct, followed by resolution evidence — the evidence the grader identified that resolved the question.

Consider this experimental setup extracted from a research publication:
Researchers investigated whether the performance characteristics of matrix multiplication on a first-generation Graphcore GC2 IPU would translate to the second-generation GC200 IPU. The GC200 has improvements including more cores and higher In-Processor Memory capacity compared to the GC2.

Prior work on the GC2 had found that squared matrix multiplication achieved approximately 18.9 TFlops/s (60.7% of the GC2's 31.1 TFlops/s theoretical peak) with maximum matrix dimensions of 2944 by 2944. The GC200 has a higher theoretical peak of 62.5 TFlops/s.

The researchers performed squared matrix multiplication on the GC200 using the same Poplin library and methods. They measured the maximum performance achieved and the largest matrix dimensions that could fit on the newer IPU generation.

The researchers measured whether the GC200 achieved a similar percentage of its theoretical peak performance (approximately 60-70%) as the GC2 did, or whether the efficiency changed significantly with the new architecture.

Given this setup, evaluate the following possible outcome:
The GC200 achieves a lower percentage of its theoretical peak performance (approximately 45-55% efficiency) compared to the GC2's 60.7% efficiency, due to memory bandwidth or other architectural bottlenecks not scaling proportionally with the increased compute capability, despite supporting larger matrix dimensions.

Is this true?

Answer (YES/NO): NO